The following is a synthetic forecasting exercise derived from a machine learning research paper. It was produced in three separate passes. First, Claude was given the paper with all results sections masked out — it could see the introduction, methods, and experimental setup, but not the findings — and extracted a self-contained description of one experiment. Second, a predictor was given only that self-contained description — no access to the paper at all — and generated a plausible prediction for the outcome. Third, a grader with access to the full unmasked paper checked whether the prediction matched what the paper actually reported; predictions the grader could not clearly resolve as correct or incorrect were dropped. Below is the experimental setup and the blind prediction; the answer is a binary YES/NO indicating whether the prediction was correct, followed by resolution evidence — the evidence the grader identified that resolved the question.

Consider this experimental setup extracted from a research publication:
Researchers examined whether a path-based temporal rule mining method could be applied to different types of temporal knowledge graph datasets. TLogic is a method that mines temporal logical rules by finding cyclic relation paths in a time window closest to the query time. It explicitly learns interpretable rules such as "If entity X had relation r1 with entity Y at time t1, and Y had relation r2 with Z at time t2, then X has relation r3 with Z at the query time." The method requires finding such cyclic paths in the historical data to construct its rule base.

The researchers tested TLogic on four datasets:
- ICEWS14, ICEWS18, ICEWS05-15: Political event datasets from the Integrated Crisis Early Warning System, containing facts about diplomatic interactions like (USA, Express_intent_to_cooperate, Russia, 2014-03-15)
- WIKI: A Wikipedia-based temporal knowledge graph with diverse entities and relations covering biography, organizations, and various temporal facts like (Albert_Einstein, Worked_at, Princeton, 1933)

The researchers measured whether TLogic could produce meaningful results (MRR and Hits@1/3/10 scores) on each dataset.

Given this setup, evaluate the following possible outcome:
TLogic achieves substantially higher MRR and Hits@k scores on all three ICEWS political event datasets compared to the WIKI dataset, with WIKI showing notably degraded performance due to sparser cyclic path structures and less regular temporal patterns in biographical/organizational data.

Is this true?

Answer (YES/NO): NO